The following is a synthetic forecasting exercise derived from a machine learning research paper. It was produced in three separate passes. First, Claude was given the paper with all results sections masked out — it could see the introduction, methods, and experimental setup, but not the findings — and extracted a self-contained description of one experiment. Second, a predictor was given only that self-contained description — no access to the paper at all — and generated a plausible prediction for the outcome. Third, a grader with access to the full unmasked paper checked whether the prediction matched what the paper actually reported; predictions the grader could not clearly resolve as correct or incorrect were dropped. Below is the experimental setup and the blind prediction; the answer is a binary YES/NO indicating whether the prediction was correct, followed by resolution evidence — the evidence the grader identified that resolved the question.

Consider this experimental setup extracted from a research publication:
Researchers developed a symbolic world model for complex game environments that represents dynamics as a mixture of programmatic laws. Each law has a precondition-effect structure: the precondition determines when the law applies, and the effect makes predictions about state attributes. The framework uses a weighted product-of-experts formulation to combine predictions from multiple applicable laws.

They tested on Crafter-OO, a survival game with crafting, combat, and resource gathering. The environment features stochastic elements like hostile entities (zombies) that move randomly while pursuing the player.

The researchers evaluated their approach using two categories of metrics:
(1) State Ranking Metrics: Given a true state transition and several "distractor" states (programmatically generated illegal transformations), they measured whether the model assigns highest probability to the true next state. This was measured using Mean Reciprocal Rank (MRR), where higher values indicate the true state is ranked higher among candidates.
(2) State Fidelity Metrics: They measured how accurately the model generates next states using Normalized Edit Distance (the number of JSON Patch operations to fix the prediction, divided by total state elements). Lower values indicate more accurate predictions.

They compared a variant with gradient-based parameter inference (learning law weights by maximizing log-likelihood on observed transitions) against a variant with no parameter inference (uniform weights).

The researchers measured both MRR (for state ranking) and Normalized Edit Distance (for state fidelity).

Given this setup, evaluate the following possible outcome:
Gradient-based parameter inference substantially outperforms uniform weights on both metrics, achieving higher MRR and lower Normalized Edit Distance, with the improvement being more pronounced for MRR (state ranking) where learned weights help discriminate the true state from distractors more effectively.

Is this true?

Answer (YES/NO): NO